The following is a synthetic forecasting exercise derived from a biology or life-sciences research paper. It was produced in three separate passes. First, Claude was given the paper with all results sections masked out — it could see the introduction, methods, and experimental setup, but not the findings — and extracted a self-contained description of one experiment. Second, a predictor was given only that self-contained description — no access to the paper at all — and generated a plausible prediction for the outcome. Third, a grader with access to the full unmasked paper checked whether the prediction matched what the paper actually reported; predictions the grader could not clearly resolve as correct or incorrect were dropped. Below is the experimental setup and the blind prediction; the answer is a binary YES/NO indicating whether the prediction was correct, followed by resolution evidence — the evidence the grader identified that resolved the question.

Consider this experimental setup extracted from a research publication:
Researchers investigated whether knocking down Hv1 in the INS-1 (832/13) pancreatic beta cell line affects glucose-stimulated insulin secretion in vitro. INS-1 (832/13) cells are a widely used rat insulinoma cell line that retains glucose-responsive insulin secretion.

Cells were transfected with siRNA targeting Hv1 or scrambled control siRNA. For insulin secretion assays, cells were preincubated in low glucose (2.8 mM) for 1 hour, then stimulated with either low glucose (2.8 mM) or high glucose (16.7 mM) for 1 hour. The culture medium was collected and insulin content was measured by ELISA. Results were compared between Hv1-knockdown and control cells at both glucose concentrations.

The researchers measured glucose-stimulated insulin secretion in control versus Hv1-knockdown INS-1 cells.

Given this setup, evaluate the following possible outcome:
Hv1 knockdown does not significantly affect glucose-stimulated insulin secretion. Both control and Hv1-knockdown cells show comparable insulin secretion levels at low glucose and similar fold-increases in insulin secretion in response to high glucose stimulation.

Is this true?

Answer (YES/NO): NO